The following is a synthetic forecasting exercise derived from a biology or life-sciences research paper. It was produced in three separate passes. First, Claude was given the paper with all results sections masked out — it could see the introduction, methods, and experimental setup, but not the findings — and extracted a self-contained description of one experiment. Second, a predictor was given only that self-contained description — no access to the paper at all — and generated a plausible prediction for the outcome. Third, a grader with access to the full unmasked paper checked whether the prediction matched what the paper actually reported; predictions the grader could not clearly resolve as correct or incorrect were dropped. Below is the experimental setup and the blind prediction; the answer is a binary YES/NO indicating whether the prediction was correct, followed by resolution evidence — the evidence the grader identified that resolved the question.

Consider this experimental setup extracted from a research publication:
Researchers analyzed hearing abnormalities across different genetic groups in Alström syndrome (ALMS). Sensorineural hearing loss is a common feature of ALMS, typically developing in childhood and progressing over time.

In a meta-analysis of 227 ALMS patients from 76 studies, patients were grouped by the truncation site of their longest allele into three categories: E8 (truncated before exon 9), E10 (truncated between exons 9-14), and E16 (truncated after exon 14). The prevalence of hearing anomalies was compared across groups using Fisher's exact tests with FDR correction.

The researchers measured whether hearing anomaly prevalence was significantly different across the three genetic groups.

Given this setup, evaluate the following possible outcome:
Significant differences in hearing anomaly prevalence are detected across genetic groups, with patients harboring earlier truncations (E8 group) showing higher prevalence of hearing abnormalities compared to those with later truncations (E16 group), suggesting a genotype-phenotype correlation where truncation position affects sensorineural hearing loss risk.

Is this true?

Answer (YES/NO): NO